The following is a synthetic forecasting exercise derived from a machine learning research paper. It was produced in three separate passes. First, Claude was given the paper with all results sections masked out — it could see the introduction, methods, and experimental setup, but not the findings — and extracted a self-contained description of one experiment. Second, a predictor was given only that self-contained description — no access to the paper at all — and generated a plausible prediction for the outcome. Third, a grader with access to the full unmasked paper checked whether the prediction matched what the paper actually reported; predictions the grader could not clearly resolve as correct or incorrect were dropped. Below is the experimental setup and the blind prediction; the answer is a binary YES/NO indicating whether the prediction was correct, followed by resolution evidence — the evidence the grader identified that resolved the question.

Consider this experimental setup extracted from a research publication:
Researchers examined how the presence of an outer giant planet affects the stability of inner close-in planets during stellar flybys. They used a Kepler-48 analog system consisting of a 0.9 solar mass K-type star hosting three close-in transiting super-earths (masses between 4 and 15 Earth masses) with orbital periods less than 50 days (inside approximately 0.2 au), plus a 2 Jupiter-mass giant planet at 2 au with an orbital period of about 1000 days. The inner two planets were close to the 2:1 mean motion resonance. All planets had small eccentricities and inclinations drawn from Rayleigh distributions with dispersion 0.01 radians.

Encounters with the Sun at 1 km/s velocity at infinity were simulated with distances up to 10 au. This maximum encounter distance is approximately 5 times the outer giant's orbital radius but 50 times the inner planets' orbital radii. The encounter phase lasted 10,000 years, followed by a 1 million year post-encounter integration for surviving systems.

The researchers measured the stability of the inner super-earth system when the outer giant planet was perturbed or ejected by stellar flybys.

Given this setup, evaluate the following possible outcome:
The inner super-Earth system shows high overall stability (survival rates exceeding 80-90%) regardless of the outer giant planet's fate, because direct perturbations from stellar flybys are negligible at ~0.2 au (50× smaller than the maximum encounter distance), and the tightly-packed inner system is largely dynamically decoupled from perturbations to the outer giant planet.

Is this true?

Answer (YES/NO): NO